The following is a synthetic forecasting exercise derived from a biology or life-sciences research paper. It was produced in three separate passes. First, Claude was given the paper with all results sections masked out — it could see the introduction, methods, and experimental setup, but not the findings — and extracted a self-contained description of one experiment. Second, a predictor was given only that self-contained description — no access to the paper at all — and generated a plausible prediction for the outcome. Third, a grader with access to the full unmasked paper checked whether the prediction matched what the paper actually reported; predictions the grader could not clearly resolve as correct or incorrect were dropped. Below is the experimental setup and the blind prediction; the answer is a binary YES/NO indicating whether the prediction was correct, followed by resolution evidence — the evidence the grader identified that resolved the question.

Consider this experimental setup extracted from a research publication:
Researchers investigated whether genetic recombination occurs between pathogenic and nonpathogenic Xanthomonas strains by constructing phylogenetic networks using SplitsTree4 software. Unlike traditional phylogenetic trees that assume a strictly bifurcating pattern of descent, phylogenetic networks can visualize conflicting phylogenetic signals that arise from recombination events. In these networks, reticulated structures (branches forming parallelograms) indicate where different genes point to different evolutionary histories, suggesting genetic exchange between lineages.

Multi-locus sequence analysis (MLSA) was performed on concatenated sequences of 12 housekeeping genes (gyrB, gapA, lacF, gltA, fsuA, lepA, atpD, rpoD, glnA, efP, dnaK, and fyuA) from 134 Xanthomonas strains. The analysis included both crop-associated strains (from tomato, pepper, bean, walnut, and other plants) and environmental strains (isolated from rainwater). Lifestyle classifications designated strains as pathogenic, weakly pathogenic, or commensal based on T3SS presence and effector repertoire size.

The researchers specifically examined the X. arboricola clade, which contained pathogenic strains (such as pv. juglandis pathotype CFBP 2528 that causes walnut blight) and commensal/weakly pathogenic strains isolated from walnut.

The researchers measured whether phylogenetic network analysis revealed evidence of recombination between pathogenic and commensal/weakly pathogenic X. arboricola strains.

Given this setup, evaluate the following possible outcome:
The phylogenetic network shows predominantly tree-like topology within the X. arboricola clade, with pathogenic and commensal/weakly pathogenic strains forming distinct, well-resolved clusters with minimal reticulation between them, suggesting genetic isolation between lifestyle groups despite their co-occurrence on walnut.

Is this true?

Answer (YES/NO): NO